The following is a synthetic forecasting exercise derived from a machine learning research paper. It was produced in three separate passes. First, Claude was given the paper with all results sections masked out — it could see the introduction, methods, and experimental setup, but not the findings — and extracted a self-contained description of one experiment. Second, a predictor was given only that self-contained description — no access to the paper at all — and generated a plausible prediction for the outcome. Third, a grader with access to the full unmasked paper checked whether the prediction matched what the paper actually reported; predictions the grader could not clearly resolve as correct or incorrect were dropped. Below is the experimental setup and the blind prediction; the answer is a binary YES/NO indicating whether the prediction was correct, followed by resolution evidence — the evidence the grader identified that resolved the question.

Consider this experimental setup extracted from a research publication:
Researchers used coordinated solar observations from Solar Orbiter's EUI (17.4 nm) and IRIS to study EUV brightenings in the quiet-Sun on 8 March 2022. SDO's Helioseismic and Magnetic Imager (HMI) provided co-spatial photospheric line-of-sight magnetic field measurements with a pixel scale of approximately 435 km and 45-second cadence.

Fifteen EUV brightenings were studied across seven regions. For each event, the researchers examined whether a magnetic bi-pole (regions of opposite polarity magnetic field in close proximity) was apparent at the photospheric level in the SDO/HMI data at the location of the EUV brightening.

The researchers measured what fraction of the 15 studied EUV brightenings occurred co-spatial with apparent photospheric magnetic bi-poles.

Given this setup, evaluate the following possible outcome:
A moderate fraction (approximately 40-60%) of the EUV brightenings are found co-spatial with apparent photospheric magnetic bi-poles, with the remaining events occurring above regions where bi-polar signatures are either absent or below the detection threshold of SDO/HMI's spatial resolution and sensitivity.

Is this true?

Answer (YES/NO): YES